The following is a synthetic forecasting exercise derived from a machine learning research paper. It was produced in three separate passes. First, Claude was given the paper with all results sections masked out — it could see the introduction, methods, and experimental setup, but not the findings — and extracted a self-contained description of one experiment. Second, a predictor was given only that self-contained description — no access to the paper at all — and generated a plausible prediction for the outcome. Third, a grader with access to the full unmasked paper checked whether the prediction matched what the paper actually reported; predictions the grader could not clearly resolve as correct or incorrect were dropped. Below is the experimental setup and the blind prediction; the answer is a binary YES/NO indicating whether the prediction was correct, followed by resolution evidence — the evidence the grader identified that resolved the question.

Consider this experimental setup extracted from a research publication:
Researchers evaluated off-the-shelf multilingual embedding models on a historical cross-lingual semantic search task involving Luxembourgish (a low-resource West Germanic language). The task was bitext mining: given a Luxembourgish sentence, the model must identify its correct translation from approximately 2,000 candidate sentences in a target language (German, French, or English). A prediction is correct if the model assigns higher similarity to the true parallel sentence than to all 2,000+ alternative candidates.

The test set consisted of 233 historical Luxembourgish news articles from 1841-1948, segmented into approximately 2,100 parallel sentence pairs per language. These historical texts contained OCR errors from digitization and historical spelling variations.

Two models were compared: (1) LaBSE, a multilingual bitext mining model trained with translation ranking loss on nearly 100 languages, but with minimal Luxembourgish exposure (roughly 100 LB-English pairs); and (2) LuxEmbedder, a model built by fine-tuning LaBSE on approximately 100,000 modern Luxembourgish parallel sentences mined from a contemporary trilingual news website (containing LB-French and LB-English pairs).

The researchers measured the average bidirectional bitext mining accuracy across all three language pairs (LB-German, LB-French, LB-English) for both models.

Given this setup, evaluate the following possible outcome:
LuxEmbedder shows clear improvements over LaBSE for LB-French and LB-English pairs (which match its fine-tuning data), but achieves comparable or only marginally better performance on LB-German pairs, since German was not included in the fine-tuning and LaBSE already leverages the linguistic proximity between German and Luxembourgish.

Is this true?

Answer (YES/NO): NO